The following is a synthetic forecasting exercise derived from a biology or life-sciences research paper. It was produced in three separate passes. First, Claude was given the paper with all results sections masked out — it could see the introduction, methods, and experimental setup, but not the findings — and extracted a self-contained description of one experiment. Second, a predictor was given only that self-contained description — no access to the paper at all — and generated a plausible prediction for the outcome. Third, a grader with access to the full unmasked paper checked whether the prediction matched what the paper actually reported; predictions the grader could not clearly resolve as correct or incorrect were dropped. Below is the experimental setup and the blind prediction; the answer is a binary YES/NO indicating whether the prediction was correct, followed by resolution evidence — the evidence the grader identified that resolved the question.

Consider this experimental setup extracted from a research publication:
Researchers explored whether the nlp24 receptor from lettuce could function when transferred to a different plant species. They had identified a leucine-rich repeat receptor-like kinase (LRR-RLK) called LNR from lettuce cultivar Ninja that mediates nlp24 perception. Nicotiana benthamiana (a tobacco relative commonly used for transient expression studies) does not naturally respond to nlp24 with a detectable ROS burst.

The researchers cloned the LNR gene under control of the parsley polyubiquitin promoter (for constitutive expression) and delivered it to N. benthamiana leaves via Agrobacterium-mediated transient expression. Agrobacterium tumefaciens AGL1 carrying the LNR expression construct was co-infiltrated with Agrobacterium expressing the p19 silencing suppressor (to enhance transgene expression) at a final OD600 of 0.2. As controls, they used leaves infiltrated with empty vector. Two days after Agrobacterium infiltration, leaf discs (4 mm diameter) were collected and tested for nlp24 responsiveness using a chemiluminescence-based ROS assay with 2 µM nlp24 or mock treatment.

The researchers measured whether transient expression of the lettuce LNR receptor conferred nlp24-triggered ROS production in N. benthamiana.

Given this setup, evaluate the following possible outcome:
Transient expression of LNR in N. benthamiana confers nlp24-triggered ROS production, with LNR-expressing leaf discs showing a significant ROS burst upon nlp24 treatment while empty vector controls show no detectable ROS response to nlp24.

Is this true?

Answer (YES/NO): YES